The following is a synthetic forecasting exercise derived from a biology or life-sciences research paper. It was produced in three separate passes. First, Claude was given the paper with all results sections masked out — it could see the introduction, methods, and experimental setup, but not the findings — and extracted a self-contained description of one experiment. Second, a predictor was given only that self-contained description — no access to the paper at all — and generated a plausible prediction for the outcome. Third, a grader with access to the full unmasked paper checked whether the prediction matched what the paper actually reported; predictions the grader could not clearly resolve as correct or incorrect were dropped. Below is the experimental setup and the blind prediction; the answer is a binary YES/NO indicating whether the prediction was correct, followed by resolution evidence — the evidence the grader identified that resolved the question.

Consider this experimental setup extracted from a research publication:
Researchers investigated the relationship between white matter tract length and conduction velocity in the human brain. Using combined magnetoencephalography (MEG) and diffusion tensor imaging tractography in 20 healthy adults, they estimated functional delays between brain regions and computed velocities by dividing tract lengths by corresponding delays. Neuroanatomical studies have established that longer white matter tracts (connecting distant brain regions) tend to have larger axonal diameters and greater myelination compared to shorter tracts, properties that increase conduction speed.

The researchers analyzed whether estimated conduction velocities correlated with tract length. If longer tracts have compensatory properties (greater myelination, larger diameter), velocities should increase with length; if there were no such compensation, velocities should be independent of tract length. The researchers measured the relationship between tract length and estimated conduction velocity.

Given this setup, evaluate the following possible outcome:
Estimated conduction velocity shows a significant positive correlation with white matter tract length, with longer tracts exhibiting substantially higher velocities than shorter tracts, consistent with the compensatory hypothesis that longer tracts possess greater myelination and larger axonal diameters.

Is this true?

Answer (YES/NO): YES